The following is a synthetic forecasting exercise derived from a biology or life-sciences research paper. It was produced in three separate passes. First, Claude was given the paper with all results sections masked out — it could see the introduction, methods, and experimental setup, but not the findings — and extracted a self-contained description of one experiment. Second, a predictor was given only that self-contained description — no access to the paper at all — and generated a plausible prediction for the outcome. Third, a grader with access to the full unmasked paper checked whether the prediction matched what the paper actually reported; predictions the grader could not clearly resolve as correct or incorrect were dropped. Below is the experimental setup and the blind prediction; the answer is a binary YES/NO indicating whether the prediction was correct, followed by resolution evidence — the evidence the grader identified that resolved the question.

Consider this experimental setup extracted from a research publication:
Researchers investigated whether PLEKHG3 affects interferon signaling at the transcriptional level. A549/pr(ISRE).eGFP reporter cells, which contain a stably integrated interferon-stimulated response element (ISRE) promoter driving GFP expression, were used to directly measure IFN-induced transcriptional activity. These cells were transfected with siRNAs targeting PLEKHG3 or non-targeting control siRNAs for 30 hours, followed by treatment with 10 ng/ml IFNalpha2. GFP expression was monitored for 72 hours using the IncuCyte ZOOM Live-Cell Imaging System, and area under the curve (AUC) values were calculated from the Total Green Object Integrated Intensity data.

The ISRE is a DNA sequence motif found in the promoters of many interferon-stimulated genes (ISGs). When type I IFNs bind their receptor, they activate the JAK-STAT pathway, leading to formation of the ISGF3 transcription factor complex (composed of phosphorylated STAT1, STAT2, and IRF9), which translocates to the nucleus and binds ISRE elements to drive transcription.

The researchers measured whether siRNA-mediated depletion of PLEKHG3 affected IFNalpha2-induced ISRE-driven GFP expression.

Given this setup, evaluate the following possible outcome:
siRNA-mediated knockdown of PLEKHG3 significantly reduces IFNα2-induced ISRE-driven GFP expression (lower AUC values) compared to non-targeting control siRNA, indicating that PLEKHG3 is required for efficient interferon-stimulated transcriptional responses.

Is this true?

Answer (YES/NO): YES